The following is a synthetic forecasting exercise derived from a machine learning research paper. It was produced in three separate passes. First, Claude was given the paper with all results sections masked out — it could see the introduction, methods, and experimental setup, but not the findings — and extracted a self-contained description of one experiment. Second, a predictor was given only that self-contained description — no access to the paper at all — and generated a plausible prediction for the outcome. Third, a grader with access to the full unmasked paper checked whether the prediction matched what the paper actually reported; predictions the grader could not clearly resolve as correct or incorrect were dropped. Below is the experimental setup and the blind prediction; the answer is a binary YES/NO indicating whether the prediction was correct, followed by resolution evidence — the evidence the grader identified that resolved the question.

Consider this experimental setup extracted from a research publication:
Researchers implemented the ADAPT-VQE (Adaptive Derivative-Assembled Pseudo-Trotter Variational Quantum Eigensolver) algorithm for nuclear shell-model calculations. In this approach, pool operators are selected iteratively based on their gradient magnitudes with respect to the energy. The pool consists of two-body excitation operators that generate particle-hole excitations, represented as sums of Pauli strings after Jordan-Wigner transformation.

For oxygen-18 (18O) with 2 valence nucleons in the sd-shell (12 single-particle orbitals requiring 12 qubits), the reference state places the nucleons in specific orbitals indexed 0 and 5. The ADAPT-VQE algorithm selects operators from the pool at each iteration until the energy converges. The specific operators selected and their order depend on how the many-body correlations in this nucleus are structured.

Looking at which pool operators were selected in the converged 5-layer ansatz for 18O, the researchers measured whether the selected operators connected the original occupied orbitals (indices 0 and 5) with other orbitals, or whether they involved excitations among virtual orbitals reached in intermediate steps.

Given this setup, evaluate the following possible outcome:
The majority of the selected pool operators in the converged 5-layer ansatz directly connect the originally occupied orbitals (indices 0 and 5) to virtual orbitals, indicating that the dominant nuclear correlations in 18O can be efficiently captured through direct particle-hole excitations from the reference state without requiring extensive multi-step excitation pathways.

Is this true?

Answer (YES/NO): YES